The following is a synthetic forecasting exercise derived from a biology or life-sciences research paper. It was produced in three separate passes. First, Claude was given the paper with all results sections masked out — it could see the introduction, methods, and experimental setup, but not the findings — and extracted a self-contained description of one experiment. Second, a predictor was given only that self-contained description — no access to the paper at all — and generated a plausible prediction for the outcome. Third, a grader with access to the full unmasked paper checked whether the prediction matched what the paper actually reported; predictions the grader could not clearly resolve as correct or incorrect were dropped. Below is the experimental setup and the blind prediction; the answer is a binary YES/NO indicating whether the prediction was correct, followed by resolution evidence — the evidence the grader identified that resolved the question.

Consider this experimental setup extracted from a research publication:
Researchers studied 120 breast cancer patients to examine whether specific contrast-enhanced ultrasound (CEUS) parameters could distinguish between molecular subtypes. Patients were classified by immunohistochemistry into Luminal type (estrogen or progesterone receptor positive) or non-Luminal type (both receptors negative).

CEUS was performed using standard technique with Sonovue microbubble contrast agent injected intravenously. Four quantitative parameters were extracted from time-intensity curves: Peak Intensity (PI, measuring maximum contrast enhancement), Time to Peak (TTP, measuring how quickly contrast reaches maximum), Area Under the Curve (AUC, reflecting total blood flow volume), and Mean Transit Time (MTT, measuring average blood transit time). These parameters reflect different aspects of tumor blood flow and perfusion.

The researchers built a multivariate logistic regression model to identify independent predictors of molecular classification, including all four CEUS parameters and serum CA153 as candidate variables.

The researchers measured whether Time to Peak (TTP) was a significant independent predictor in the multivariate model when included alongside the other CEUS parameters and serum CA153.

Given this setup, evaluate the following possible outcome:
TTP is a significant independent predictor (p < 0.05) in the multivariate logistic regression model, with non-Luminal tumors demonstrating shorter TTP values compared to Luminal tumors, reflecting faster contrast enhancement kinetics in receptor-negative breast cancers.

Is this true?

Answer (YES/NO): NO